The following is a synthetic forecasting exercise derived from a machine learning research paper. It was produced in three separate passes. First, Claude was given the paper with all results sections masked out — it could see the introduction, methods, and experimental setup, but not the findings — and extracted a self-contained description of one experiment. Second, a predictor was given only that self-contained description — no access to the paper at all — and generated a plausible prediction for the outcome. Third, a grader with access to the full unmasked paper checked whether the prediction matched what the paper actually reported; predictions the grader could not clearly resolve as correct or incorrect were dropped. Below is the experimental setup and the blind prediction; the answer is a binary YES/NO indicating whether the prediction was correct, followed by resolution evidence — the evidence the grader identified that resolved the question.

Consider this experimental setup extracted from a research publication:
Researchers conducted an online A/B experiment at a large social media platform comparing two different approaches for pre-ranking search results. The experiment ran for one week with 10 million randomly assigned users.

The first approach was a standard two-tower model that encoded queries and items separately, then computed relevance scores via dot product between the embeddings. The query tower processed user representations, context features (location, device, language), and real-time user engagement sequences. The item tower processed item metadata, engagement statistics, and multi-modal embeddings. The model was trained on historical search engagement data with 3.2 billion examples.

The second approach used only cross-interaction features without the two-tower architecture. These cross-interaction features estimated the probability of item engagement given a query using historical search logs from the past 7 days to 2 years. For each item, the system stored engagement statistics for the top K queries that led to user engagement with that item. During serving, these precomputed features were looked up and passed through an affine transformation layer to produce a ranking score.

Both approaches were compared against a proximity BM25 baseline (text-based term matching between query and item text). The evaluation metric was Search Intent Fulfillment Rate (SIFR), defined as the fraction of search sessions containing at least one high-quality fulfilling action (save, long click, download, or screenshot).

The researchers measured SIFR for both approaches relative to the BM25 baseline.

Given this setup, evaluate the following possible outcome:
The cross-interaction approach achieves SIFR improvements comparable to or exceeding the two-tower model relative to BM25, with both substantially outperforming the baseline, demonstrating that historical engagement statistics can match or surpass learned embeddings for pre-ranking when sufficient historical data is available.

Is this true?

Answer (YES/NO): YES